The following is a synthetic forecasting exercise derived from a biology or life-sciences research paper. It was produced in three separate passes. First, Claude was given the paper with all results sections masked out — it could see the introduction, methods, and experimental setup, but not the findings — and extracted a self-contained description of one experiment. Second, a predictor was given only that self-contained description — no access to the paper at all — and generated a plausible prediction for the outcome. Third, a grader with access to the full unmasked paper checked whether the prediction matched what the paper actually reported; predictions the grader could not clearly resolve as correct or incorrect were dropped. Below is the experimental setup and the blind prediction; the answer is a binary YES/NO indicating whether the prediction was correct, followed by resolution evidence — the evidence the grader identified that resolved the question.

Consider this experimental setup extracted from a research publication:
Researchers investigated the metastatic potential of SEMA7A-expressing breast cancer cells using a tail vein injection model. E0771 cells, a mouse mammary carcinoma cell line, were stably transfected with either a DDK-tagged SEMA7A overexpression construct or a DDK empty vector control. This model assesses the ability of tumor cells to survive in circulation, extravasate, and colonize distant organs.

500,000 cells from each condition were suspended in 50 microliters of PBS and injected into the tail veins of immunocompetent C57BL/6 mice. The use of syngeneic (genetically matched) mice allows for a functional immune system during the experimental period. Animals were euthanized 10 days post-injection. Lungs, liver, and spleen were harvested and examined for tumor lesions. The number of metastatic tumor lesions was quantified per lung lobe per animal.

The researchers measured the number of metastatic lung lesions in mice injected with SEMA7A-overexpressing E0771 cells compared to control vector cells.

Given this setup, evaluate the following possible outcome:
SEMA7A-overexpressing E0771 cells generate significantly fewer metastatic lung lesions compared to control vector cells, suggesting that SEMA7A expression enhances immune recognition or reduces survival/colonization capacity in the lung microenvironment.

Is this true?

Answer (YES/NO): NO